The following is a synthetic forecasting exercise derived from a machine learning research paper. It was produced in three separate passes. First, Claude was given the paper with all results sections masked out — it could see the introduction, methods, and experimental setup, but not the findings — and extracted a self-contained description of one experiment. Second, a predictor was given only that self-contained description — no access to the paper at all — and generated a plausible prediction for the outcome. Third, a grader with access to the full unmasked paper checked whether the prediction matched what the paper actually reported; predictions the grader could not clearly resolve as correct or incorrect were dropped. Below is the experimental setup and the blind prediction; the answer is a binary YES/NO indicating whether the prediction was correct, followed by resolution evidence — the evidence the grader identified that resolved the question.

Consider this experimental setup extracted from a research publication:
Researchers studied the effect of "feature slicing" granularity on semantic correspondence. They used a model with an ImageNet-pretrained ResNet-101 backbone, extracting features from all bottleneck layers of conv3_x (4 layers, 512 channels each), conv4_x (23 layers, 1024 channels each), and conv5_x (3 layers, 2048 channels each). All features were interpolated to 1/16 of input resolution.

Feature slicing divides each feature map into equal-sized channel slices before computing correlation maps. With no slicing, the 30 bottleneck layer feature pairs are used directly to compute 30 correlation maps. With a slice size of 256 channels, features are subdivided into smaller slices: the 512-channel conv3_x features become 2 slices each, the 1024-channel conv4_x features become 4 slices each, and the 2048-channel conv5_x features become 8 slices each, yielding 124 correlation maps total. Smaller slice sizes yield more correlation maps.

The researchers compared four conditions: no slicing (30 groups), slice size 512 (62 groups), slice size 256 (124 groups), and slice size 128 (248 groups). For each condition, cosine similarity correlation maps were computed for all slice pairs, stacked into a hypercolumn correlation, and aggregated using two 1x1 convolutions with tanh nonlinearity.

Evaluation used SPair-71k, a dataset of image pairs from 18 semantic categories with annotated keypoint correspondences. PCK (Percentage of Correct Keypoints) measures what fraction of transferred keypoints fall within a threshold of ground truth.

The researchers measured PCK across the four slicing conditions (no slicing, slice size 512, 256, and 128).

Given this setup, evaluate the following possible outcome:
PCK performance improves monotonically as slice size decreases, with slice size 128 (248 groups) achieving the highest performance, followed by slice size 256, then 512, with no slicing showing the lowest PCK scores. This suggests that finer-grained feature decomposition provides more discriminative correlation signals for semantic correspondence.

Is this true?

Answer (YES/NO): NO